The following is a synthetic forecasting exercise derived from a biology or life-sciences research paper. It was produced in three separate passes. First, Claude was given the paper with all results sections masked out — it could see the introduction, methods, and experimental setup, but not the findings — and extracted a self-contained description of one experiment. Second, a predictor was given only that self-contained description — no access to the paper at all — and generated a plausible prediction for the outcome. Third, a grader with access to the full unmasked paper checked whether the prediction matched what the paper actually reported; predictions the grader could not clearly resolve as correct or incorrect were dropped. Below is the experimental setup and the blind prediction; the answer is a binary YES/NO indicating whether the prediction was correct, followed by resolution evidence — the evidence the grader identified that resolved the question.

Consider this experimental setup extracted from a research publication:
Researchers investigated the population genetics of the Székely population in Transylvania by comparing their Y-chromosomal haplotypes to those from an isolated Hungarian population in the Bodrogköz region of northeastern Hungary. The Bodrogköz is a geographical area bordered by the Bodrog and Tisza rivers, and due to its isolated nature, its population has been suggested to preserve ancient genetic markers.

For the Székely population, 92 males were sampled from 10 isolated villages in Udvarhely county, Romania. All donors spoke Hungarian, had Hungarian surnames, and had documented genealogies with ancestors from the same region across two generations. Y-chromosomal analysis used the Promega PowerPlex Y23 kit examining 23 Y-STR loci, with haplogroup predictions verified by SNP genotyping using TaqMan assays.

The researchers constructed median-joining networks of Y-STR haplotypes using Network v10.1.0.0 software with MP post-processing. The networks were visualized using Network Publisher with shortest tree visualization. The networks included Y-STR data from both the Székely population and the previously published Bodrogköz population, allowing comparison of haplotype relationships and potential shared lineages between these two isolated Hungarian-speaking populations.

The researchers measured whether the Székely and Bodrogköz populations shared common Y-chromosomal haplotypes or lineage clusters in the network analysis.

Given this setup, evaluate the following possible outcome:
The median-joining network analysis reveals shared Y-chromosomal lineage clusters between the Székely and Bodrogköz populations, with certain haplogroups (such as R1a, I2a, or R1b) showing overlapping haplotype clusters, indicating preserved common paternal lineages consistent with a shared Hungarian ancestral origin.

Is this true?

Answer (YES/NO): NO